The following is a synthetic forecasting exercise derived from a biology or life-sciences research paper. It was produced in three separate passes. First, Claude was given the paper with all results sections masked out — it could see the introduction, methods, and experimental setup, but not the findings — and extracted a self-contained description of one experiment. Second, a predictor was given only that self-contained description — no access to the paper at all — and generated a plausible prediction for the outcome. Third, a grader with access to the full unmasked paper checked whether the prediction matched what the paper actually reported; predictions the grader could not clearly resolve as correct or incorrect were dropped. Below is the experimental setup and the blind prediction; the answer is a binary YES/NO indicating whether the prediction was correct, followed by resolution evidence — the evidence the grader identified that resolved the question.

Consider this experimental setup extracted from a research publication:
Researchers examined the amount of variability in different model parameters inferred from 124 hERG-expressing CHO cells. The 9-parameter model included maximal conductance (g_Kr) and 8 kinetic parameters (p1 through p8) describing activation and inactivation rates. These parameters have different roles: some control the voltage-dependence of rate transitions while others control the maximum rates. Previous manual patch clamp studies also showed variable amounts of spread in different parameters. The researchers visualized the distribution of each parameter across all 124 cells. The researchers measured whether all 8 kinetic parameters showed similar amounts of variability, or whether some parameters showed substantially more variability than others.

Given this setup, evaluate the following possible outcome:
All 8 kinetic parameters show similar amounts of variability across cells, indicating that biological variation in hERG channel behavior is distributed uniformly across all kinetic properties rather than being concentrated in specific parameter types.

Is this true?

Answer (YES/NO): NO